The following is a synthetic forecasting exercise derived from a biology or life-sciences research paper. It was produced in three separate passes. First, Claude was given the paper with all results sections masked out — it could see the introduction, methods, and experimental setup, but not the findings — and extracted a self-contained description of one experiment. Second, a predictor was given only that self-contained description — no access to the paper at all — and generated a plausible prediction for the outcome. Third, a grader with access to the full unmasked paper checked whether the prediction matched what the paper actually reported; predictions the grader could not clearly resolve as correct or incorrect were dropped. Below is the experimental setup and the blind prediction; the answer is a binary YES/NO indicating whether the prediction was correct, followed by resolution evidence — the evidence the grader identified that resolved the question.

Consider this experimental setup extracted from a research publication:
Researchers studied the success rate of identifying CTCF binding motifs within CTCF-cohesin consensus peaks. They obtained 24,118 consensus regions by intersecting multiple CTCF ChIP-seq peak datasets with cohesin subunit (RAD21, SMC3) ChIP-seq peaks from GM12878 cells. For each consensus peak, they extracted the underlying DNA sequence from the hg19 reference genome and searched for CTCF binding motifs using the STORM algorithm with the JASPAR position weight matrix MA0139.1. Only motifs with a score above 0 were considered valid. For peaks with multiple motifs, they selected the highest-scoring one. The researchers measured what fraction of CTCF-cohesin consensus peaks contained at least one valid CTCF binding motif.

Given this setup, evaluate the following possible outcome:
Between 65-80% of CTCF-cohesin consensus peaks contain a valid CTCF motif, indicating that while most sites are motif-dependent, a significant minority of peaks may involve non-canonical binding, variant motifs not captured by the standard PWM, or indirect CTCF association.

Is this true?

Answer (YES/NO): NO